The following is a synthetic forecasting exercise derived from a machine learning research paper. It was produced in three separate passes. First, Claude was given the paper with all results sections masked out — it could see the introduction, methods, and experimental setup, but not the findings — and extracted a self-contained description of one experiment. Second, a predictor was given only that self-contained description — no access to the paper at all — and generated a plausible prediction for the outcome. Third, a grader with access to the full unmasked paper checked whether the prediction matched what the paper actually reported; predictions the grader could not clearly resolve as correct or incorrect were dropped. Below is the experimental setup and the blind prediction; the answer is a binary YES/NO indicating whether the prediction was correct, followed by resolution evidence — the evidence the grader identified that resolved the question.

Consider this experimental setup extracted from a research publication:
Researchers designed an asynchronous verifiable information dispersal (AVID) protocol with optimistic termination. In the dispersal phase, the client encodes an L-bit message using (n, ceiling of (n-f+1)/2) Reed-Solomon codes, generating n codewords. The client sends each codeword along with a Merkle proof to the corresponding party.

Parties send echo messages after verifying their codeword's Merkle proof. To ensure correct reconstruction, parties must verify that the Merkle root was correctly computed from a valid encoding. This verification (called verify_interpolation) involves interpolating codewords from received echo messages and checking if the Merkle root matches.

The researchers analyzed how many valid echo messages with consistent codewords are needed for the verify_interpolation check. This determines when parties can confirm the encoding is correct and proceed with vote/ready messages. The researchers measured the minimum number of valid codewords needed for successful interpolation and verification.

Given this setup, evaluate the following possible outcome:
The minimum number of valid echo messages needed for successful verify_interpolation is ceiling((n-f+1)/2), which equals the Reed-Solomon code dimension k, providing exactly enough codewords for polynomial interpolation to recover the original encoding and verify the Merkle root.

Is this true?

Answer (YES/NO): YES